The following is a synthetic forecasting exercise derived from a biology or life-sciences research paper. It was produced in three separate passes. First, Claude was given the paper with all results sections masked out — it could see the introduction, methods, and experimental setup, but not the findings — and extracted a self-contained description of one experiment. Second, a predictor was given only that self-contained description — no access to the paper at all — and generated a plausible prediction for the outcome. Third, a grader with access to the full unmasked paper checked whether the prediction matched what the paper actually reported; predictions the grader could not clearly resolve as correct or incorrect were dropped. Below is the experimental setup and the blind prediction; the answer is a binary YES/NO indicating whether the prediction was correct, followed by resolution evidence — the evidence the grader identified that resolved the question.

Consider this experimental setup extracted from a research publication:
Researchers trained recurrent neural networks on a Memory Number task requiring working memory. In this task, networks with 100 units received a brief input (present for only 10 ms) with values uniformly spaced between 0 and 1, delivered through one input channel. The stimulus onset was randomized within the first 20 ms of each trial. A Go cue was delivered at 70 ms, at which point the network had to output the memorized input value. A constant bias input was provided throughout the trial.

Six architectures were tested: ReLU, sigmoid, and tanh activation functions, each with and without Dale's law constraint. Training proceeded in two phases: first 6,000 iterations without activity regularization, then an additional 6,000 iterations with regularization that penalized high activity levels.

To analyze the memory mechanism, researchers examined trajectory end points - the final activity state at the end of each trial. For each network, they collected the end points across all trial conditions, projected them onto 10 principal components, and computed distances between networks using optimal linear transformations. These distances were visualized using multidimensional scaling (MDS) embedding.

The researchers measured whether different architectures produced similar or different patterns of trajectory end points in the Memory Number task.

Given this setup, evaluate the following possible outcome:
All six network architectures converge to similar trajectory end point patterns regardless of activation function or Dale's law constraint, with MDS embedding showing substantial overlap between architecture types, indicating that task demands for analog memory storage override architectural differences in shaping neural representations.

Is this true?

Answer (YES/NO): NO